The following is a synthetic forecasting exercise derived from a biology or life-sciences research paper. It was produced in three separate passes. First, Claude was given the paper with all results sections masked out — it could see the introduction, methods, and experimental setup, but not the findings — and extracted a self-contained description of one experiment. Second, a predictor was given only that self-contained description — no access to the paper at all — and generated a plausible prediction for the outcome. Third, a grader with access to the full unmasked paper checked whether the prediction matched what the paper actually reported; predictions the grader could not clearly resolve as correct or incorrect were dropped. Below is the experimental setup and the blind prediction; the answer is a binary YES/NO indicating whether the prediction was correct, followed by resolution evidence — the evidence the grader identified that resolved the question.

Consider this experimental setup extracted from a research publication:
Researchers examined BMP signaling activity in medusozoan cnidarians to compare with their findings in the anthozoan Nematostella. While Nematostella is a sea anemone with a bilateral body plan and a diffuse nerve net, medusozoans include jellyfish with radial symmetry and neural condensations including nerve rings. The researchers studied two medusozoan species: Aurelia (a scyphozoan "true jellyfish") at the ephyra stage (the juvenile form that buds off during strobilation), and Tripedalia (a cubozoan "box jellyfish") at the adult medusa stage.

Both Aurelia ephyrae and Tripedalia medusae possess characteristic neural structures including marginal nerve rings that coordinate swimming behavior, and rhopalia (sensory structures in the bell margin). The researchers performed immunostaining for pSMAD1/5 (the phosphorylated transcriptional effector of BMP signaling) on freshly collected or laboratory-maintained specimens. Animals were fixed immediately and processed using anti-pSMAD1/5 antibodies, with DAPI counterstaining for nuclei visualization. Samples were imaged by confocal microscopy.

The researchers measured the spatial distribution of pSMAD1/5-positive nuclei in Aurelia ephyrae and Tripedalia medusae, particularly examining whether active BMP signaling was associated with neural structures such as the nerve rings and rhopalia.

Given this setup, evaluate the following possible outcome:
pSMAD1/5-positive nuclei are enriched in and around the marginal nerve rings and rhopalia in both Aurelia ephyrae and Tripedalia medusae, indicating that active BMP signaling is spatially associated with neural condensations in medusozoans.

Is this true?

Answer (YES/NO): NO